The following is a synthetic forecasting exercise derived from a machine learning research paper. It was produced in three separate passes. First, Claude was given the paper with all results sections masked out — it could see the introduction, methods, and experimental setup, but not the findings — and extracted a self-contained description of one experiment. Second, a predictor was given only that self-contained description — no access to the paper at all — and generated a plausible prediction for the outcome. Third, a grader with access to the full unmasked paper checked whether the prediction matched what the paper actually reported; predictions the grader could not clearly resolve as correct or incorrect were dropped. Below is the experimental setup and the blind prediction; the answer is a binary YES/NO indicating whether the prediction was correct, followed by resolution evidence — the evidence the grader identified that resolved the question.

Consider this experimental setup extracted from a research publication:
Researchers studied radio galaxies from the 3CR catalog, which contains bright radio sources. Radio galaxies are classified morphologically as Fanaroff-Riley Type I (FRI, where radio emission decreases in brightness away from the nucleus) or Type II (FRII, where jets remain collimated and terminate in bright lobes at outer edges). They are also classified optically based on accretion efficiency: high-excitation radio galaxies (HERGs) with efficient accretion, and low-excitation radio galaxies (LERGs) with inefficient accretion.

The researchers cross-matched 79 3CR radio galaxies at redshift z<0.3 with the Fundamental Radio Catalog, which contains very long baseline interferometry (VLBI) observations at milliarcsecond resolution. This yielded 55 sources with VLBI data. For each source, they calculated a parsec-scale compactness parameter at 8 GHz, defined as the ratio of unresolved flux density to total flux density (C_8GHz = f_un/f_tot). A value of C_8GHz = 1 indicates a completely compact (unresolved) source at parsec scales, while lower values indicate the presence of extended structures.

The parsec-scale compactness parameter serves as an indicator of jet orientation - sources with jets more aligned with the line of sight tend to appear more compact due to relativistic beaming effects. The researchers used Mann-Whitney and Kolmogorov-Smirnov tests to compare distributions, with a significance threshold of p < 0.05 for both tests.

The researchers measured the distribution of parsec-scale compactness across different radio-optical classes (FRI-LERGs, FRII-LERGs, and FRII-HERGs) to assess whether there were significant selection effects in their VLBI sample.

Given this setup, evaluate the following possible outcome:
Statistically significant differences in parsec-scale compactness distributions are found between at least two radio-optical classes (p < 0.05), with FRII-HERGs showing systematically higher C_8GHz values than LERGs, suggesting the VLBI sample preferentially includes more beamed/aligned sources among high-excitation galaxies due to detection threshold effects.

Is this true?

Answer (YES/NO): NO